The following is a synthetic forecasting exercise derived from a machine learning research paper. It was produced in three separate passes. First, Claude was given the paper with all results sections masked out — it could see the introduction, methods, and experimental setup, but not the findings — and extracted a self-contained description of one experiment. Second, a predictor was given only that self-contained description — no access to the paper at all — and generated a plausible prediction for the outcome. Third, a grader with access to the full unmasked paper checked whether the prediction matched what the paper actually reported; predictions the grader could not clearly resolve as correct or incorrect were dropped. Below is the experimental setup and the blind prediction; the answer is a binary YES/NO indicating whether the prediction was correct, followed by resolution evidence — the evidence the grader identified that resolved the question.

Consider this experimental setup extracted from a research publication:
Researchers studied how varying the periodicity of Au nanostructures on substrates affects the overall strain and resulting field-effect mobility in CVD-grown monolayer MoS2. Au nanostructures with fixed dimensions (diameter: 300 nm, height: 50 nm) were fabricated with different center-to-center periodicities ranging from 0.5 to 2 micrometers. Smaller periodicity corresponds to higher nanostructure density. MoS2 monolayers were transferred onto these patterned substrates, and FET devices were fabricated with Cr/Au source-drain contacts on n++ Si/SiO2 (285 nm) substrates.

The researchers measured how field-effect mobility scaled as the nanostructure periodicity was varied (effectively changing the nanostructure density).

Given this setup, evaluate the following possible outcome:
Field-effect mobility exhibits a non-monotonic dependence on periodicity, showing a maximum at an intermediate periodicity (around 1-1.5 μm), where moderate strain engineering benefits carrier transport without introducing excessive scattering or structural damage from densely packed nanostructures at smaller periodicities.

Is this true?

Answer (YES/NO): NO